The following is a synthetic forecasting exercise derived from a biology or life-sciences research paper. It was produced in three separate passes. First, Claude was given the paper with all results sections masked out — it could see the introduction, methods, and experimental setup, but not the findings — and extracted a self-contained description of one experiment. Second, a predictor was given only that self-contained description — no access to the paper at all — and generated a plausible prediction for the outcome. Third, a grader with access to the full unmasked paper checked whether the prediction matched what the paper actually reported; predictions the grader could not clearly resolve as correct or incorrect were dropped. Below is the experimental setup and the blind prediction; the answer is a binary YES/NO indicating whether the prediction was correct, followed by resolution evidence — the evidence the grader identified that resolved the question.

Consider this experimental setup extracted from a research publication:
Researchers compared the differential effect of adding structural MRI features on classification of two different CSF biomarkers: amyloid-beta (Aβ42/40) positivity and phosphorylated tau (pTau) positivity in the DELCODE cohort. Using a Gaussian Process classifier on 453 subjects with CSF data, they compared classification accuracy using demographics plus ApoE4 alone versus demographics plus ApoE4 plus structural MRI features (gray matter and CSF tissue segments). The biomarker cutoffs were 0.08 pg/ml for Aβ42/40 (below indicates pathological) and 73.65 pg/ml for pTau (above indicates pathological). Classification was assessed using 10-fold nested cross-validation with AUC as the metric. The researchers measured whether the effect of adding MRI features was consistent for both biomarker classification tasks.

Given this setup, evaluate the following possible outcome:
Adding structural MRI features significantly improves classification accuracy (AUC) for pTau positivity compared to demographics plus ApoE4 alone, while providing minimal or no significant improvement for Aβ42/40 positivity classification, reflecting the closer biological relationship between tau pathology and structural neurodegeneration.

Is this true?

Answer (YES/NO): NO